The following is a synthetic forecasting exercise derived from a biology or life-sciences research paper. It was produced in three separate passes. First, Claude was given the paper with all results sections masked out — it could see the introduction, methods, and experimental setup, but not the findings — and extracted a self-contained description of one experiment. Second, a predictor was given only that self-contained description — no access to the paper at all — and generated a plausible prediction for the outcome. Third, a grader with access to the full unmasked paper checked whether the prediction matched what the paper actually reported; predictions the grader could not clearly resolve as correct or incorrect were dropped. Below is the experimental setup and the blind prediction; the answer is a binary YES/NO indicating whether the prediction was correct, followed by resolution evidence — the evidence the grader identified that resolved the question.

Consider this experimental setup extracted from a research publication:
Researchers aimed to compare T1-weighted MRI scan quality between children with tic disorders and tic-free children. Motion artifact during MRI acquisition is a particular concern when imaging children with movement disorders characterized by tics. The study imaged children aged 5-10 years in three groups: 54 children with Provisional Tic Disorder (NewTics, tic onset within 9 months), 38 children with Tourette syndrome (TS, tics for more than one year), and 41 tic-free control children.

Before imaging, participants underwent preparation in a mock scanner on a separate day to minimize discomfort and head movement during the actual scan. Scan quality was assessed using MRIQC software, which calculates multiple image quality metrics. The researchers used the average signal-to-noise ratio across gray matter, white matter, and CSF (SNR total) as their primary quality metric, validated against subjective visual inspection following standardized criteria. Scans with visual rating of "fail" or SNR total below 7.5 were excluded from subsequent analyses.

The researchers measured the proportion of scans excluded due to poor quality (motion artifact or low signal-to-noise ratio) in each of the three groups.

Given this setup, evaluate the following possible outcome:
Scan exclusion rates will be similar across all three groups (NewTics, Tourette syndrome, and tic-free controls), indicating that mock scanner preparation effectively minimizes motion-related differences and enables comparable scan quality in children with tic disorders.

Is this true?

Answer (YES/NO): NO